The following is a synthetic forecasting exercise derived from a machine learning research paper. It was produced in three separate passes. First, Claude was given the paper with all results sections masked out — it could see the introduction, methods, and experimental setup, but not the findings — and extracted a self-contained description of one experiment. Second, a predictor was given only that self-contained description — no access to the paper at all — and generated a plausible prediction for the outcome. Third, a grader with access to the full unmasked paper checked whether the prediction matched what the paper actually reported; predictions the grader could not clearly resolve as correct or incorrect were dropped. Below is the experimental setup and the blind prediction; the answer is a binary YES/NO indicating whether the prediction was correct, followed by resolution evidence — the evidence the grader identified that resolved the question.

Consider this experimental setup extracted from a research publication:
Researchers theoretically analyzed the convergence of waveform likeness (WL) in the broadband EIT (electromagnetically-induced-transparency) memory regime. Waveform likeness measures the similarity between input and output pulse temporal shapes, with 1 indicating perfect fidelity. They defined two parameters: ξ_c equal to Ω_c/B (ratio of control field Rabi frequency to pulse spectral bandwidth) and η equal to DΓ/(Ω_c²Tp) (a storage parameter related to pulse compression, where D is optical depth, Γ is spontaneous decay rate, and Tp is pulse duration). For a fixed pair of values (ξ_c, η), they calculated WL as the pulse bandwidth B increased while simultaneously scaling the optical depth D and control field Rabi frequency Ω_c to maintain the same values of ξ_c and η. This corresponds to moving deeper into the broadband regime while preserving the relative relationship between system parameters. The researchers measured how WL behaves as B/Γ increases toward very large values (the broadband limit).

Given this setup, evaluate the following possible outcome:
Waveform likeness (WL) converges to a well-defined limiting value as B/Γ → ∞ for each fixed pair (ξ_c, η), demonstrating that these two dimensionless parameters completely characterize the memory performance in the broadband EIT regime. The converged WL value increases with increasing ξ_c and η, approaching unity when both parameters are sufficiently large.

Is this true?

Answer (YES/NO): NO